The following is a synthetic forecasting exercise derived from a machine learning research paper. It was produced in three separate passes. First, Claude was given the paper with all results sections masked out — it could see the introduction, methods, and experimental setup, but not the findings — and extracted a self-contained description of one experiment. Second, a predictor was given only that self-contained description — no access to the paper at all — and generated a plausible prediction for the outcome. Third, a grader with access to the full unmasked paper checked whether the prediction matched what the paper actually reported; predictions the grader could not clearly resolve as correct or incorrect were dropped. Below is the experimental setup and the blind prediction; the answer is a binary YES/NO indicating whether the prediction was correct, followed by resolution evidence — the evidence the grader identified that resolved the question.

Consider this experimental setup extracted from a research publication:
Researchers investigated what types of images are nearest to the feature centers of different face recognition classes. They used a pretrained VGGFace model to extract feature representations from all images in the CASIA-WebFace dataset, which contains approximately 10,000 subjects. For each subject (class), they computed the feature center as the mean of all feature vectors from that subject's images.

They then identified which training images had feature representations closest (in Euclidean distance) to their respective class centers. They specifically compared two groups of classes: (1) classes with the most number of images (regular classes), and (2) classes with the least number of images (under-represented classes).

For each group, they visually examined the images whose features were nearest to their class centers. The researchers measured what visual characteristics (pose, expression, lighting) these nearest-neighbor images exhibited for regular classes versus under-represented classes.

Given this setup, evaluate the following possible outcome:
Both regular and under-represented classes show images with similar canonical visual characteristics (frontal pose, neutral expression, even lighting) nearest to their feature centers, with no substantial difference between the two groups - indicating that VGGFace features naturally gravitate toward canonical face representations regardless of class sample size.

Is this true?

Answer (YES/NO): NO